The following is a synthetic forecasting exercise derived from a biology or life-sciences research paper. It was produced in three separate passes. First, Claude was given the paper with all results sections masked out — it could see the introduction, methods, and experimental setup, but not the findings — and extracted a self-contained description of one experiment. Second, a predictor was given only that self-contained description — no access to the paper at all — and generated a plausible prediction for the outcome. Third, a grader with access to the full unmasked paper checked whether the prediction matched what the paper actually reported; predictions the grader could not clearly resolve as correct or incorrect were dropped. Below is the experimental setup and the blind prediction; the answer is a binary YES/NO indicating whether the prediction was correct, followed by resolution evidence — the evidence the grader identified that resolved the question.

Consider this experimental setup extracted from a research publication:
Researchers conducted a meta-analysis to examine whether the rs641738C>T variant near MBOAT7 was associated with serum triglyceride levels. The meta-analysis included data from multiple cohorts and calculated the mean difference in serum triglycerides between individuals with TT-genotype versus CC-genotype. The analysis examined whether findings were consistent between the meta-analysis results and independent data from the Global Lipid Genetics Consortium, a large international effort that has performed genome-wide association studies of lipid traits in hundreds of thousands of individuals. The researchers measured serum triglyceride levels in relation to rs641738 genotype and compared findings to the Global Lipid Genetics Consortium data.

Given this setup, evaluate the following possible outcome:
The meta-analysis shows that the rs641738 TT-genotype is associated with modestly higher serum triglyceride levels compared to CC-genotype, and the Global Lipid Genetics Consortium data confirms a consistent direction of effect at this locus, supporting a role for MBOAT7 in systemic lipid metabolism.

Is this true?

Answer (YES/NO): NO